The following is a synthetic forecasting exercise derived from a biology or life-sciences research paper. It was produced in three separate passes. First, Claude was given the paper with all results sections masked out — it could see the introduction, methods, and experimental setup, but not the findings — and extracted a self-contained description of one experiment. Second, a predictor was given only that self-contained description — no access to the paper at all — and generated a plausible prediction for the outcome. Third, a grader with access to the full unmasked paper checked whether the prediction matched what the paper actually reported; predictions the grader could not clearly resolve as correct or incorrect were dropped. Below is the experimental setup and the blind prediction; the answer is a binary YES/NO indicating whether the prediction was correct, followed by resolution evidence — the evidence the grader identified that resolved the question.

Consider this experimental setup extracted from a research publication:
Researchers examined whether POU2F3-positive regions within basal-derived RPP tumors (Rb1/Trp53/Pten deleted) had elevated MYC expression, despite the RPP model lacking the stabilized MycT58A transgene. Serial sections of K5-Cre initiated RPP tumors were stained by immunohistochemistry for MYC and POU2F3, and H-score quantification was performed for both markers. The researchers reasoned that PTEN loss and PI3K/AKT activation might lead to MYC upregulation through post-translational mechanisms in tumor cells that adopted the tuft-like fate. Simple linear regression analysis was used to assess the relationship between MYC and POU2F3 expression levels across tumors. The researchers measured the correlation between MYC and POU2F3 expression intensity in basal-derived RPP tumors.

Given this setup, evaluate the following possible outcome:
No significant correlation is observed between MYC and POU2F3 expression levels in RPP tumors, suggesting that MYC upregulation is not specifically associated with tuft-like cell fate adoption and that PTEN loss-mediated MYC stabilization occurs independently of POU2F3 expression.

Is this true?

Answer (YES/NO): NO